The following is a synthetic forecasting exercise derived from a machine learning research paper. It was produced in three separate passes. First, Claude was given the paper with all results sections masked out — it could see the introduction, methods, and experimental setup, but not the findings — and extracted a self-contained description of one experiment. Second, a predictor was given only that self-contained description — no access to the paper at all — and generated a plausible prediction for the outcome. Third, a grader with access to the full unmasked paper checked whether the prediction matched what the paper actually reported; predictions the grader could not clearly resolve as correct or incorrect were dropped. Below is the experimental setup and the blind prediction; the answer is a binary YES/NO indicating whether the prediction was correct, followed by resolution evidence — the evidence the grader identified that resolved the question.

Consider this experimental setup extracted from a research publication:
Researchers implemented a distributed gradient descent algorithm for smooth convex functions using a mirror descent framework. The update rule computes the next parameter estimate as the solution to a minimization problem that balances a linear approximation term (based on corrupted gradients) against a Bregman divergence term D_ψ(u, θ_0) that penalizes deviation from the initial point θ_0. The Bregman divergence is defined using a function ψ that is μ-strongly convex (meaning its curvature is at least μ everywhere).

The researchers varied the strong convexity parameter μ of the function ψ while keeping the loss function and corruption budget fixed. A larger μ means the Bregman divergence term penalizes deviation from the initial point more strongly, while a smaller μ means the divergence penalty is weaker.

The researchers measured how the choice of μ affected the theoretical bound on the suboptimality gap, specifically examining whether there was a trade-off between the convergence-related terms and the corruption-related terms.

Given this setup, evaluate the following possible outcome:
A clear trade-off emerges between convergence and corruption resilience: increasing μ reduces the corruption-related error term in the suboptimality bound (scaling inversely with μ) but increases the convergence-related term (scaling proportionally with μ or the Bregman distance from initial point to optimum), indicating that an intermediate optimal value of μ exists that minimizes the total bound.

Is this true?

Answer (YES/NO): NO